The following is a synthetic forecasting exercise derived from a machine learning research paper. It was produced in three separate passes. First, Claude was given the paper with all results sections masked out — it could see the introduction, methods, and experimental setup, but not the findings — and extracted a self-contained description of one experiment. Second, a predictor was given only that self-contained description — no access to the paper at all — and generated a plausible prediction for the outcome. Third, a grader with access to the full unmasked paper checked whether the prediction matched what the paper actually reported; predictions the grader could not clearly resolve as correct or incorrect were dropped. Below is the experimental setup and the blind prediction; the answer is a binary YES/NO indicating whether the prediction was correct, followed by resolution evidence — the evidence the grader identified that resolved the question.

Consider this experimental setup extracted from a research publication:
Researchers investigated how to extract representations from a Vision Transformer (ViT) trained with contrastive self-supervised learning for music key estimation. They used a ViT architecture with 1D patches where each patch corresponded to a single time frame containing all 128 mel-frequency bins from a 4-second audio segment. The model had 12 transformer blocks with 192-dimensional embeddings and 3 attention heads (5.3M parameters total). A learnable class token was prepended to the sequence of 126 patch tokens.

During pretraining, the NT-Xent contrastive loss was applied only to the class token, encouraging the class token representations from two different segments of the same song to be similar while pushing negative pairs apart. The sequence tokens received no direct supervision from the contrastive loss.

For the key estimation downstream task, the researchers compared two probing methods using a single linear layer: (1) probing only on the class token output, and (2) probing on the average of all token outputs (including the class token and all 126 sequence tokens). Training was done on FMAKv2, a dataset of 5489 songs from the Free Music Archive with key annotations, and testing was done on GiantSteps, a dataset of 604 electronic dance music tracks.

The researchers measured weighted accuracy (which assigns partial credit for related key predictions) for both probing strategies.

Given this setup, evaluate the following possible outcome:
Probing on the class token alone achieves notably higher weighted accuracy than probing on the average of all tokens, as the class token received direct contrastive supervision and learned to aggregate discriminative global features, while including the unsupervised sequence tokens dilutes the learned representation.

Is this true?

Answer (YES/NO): NO